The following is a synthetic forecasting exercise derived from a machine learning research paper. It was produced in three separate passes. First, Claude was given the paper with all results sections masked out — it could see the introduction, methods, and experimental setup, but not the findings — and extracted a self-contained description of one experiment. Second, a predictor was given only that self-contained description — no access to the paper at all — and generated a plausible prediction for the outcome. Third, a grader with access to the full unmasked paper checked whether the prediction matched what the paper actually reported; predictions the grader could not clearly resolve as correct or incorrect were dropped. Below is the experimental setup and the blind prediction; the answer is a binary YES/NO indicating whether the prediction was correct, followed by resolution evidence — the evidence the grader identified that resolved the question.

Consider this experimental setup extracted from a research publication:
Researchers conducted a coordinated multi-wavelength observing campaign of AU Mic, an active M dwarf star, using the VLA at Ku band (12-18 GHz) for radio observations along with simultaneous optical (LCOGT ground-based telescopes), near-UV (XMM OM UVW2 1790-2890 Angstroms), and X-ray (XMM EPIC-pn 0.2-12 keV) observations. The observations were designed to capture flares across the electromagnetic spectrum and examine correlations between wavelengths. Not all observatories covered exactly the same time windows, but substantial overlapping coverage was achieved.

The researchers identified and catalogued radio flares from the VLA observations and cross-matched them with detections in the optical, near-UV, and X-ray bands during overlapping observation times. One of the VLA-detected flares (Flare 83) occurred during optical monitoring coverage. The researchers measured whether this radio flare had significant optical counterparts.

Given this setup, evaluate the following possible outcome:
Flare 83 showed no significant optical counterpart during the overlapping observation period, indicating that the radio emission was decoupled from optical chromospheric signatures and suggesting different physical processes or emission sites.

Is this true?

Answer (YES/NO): YES